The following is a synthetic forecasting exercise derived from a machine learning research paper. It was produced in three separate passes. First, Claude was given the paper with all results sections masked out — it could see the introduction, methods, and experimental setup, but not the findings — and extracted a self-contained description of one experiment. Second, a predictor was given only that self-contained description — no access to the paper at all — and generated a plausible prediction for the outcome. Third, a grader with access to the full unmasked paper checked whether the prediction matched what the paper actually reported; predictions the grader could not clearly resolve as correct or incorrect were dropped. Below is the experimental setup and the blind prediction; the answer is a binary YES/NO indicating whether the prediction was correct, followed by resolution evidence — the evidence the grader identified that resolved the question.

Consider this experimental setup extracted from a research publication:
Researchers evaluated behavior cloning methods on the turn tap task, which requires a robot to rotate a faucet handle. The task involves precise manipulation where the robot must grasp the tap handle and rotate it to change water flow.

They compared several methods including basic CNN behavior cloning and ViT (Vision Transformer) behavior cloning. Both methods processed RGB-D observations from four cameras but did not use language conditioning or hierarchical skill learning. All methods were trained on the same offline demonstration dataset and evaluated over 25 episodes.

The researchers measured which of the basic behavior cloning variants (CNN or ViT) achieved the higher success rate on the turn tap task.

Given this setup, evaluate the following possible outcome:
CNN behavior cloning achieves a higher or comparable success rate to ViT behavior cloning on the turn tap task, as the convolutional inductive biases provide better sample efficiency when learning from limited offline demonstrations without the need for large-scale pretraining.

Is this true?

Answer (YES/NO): NO